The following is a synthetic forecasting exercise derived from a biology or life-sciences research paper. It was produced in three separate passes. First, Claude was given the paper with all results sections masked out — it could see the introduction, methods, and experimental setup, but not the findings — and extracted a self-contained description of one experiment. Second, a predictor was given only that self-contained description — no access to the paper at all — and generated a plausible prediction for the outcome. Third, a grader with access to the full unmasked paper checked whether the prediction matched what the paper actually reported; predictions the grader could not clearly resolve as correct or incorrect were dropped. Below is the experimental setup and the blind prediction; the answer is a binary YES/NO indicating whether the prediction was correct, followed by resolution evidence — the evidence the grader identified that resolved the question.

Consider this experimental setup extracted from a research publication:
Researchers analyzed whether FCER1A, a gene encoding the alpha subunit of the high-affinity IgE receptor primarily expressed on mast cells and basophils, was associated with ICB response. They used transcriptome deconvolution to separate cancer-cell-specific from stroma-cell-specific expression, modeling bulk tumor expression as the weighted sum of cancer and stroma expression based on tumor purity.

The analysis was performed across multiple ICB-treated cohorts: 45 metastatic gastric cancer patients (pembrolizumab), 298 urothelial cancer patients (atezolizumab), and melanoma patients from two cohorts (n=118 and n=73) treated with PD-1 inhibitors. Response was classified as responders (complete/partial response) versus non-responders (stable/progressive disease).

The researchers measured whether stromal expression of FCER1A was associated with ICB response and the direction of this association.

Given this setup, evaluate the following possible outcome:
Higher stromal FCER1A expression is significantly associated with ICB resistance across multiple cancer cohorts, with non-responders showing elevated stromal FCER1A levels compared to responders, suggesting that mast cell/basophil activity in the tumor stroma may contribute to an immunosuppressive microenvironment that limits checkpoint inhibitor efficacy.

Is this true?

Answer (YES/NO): YES